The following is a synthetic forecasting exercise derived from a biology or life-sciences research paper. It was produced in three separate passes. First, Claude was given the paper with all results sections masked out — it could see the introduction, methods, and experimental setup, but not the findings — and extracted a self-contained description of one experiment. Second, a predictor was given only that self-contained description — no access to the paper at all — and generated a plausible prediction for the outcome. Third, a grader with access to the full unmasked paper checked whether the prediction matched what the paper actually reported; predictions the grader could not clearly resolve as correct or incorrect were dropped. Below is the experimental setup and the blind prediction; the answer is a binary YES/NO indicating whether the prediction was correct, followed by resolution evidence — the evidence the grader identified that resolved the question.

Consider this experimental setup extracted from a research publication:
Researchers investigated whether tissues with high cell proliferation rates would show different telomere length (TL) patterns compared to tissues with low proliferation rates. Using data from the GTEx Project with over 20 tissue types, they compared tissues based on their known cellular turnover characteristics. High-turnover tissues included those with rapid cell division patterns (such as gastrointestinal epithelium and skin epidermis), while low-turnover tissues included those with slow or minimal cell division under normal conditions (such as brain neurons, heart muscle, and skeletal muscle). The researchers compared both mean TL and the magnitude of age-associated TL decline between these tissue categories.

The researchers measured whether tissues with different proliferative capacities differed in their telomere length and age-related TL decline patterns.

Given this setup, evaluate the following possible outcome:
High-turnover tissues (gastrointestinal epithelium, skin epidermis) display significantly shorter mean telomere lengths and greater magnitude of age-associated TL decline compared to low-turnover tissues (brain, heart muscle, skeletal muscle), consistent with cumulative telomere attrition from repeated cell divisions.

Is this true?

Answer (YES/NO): NO